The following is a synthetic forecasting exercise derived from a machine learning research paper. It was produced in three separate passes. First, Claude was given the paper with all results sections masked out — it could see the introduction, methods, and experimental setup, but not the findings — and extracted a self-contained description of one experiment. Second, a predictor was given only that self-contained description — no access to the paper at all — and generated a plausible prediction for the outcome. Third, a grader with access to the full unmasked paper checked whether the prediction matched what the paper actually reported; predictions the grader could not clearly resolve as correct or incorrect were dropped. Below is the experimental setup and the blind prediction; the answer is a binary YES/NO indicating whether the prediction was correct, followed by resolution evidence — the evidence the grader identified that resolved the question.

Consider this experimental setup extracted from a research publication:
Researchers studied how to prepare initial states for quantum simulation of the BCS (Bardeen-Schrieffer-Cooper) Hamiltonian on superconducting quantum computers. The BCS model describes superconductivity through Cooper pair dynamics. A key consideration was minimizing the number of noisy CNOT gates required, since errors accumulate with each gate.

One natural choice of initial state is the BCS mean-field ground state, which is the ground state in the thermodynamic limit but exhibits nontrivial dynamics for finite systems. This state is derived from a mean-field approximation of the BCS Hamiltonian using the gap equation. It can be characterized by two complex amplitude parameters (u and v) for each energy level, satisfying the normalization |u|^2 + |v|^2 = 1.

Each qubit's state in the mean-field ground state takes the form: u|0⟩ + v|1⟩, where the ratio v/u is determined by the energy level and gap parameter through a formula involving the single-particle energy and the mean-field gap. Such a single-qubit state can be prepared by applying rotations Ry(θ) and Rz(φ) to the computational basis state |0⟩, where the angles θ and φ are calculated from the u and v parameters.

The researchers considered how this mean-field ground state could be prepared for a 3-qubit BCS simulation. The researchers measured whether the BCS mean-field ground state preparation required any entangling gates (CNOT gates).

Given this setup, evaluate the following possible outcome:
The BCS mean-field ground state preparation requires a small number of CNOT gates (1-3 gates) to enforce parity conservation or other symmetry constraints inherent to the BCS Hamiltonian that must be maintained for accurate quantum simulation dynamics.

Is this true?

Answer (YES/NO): NO